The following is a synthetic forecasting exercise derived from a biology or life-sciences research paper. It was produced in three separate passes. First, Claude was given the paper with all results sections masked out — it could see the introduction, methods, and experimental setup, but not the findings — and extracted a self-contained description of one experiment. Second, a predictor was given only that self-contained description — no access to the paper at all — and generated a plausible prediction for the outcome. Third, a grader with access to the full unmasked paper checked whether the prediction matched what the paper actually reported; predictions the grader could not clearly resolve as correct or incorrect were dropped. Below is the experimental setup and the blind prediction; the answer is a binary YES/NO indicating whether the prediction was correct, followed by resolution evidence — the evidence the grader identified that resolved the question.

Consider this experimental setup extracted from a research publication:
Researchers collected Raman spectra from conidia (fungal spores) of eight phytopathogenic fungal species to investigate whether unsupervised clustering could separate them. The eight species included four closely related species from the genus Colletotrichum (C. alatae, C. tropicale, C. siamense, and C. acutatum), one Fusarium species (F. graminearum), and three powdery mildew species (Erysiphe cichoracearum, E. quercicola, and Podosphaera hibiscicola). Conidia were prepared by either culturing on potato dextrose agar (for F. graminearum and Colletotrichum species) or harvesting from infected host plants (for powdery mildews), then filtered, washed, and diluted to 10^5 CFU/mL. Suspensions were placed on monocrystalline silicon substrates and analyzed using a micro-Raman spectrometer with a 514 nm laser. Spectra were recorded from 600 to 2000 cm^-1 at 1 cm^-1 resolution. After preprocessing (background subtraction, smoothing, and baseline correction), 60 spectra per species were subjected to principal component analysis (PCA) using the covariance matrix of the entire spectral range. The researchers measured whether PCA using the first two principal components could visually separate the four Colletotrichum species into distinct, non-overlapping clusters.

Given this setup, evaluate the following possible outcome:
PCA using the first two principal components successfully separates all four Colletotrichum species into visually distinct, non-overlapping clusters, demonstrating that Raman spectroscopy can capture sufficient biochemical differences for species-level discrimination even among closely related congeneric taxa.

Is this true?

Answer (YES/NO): NO